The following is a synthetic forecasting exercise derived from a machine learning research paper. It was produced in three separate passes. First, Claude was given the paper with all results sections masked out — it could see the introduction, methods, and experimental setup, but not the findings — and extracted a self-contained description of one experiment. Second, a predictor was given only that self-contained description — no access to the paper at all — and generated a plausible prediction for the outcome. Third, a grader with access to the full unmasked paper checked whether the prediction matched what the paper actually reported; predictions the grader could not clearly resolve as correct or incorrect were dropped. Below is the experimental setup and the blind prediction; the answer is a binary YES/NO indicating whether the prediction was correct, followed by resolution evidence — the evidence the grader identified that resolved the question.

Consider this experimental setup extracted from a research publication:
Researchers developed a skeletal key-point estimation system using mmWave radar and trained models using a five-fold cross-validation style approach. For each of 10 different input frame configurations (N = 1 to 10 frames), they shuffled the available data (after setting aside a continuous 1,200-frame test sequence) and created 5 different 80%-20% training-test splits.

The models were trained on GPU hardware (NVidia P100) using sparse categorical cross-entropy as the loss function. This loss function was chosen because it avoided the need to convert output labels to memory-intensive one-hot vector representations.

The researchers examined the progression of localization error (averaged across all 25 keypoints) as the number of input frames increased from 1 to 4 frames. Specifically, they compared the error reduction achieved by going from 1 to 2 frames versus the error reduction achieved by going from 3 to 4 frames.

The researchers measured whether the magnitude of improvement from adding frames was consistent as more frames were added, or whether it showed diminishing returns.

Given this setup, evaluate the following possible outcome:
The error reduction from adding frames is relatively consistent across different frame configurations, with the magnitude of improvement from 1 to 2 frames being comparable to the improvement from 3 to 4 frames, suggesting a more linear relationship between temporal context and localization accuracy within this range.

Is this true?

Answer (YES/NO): NO